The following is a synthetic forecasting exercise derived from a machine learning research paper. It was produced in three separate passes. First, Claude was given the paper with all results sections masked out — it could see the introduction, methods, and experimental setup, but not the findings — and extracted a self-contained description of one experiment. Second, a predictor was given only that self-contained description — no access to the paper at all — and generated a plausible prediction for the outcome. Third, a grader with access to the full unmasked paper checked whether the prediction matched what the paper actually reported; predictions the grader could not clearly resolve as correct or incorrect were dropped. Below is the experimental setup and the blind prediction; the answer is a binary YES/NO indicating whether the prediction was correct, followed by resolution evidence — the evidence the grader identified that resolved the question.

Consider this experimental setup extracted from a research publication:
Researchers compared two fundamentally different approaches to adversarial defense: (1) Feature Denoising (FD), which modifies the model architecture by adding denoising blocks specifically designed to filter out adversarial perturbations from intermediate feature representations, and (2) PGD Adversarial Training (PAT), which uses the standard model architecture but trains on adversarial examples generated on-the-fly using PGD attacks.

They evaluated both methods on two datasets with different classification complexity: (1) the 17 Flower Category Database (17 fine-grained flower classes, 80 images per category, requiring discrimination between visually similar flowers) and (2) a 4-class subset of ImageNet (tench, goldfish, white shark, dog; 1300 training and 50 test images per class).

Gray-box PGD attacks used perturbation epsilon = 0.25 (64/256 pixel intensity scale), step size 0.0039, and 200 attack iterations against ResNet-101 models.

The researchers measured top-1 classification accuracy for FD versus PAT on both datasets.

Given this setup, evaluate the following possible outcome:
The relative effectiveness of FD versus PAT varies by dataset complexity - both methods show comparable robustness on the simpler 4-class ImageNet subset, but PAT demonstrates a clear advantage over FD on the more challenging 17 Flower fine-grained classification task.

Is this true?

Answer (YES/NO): NO